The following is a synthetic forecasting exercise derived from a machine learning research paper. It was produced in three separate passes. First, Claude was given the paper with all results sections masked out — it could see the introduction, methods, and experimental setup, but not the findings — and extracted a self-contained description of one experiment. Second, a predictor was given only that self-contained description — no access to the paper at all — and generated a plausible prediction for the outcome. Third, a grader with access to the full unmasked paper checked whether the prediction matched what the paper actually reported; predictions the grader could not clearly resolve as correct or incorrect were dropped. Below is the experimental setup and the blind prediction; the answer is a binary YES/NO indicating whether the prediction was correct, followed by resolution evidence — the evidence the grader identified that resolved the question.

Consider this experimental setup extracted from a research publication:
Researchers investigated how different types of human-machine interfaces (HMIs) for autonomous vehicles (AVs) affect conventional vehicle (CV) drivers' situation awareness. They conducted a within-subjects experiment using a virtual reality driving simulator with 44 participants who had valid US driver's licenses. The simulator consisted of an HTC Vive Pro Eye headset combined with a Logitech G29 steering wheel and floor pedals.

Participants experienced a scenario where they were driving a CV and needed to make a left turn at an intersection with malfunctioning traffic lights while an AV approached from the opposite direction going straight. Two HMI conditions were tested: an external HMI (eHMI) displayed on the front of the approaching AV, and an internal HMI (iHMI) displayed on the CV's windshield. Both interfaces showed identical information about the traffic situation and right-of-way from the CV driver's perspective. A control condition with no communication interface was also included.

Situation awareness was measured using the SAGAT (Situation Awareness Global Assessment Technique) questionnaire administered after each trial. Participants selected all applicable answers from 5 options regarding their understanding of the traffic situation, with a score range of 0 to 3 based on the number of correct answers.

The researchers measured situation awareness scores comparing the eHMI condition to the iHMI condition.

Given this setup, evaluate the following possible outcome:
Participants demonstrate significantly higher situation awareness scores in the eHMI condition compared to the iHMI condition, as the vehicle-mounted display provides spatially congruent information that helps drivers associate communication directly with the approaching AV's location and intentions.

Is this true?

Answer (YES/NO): NO